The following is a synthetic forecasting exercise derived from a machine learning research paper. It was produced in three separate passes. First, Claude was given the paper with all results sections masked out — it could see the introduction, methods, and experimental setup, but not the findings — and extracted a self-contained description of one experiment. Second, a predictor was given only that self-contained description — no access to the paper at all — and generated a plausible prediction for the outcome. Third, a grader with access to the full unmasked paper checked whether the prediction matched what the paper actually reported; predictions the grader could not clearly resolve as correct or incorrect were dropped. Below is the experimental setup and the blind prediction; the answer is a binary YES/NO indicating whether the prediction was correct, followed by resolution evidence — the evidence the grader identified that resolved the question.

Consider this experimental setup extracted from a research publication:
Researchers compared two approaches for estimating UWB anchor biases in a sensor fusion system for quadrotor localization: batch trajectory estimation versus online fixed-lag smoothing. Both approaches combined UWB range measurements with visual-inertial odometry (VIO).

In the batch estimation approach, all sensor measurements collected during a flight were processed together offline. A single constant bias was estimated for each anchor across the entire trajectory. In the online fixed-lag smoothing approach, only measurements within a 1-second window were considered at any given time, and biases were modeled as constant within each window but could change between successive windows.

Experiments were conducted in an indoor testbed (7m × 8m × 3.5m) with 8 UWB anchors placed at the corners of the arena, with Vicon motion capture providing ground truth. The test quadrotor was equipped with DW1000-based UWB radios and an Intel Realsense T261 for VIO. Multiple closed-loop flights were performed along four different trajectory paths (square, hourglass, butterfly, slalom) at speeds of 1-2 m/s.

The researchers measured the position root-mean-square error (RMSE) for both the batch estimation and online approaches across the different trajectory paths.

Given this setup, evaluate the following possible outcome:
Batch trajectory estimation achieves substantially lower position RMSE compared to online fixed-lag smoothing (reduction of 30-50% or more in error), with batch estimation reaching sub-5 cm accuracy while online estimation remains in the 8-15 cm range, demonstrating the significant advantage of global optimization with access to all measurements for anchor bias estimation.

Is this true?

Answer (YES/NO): NO